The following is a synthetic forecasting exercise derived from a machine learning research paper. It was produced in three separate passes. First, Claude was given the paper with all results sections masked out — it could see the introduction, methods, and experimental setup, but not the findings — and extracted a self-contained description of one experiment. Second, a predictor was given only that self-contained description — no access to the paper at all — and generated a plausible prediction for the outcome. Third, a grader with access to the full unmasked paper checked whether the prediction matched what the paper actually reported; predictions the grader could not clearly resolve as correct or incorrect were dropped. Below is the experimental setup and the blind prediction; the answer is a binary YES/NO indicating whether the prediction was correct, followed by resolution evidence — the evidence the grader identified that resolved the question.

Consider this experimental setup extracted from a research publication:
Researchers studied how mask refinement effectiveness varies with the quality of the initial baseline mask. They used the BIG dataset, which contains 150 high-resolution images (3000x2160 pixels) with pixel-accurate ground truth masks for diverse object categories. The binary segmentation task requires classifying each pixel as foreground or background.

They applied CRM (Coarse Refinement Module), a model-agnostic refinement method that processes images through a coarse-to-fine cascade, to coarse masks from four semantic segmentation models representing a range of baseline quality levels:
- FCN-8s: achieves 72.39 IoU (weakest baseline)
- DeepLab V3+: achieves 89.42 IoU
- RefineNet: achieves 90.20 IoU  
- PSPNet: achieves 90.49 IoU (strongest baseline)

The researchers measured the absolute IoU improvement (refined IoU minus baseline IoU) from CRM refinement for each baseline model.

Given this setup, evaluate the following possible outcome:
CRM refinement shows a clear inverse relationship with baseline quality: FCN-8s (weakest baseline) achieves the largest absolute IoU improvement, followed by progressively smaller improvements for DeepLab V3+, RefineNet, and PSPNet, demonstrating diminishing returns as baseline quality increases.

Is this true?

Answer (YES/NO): NO